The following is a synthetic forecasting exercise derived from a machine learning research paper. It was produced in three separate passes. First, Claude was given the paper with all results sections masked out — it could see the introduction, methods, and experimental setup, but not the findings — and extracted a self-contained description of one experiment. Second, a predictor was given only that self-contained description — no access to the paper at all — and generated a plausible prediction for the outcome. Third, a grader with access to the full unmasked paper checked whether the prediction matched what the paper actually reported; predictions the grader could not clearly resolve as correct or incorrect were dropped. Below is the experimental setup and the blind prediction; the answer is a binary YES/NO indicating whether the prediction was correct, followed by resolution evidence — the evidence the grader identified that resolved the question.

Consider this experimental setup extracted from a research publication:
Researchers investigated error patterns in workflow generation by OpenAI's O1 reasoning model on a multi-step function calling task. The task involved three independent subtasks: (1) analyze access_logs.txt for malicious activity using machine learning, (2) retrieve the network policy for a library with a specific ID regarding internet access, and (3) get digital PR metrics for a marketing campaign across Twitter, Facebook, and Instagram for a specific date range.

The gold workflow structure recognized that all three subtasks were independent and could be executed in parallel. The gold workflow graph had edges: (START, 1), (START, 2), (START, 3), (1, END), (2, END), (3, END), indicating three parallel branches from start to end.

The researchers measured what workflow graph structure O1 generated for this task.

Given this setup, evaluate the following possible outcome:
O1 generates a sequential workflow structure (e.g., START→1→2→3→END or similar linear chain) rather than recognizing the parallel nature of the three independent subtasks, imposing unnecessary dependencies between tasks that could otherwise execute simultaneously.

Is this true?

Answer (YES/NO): NO